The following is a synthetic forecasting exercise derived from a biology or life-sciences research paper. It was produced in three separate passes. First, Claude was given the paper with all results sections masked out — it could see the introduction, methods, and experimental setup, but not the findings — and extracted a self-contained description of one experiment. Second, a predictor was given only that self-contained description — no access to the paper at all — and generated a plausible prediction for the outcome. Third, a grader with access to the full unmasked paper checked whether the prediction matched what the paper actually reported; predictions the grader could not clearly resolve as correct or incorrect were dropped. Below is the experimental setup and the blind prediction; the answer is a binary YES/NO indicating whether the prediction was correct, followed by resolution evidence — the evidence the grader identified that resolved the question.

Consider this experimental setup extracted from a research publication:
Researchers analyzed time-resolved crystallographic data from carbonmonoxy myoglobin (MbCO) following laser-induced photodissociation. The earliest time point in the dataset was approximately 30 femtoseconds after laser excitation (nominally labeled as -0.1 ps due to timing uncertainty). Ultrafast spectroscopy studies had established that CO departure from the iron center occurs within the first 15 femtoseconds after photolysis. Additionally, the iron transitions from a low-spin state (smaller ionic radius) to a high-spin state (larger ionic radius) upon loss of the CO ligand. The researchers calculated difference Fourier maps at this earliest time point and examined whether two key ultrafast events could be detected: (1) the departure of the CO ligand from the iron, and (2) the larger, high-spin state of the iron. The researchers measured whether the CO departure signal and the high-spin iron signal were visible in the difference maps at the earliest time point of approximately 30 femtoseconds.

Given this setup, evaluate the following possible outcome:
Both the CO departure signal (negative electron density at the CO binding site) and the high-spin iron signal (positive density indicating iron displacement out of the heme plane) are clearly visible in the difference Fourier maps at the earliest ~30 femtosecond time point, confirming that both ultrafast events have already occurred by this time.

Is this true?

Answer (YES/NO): YES